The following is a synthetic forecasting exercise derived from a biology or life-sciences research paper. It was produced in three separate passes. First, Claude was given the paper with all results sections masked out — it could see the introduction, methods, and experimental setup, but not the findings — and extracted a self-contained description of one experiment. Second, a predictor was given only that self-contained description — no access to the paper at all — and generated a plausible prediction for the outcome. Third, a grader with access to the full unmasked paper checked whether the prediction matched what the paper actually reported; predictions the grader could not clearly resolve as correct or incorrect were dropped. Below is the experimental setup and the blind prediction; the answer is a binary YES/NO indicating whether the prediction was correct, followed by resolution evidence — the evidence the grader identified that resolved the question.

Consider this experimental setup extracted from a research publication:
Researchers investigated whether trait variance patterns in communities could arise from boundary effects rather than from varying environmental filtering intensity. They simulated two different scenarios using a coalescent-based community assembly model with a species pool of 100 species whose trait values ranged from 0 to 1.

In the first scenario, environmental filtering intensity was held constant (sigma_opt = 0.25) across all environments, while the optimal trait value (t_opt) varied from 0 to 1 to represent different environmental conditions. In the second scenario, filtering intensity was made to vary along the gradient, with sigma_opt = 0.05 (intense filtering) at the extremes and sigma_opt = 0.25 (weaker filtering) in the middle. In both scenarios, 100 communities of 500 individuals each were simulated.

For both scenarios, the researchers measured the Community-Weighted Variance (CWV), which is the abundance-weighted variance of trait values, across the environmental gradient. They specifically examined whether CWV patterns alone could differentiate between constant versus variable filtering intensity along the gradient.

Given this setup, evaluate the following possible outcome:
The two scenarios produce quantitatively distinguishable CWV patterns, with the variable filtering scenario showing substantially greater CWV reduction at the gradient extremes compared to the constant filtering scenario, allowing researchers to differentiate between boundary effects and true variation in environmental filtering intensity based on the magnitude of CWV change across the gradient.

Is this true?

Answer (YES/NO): NO